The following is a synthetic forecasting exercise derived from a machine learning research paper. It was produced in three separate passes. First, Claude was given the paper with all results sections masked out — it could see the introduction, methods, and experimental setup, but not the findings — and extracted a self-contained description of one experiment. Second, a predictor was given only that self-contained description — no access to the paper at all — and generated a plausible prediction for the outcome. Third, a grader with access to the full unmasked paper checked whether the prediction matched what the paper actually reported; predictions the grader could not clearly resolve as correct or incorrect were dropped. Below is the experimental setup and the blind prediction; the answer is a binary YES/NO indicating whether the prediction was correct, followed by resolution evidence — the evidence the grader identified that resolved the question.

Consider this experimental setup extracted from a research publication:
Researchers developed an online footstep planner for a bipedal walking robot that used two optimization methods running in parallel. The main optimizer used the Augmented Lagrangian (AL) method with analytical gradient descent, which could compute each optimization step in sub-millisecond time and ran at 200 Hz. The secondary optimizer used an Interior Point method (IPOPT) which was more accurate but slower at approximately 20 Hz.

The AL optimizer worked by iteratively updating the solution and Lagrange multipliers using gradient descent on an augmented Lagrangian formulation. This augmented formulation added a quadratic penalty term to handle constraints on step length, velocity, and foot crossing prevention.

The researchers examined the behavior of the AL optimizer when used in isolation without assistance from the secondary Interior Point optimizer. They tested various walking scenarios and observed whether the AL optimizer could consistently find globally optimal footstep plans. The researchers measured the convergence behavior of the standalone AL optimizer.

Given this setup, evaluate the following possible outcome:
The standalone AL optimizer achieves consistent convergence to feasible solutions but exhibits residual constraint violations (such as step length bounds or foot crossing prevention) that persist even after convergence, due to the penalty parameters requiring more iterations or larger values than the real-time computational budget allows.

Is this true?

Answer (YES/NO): NO